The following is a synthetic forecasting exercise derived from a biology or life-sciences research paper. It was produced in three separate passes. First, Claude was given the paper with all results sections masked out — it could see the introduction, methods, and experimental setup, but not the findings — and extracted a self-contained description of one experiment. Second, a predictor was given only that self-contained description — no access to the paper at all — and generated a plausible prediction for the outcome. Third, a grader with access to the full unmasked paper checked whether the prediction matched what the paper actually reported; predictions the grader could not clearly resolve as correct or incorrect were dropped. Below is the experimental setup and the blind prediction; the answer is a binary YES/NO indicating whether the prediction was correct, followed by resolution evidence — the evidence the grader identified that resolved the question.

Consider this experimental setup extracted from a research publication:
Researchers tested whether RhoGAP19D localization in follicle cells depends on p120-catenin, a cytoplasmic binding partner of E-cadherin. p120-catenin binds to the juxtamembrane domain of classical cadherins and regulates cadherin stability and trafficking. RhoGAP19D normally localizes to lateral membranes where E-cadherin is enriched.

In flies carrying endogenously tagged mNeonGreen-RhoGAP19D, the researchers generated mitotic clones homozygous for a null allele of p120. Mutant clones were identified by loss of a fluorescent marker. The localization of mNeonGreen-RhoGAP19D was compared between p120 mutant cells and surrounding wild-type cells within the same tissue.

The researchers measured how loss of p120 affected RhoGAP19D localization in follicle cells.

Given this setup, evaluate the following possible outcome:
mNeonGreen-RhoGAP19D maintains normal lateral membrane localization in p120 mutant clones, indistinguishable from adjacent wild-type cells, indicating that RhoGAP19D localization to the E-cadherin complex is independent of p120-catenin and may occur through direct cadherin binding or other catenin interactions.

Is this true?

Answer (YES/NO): YES